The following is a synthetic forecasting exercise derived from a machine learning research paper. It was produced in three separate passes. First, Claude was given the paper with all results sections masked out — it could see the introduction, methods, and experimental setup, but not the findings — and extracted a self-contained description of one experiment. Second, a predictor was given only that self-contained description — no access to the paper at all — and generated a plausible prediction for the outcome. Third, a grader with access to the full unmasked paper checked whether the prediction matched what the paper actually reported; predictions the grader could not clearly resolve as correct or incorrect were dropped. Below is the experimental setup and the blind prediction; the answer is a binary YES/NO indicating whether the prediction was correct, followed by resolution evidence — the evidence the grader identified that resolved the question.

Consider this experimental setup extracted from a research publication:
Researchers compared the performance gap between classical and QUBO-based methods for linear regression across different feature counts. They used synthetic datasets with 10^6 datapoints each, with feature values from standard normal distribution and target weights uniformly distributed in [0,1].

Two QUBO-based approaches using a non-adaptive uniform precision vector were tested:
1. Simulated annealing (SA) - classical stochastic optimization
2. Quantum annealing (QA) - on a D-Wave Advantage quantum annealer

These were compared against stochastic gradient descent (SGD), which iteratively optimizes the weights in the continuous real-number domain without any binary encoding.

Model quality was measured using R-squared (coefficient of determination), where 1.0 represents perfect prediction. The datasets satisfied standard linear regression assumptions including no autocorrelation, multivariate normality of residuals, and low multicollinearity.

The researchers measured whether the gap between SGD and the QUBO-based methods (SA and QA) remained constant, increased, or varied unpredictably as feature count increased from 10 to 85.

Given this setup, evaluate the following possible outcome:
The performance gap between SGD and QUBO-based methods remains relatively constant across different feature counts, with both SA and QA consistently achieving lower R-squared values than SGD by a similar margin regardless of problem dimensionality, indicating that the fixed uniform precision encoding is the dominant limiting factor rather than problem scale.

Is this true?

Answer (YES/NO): NO